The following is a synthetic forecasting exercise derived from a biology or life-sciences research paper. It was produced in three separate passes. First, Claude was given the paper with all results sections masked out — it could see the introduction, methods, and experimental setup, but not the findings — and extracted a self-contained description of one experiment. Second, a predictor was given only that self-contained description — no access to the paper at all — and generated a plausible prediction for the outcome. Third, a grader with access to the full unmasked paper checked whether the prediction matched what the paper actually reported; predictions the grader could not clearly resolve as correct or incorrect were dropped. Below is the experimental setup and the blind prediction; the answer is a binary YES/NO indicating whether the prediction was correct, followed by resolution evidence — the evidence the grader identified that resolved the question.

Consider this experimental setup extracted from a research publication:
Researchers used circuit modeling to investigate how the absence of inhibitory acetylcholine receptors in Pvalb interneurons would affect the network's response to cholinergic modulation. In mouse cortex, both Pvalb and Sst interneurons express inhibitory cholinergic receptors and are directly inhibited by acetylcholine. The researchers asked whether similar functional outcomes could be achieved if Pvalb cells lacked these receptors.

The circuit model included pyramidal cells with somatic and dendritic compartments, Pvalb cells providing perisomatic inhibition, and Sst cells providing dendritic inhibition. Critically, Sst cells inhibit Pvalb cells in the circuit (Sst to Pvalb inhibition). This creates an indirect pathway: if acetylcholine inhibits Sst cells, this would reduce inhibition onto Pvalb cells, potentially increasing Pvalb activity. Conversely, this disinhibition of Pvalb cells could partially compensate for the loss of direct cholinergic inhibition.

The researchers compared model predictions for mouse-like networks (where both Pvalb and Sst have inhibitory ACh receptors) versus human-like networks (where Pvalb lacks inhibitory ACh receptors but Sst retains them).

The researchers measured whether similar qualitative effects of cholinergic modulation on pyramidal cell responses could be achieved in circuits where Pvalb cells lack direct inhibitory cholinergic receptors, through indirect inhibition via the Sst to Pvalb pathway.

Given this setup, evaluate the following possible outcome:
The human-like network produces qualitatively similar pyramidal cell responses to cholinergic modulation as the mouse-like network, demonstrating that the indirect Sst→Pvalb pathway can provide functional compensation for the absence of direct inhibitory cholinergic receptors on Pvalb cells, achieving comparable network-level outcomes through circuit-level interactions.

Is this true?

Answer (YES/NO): YES